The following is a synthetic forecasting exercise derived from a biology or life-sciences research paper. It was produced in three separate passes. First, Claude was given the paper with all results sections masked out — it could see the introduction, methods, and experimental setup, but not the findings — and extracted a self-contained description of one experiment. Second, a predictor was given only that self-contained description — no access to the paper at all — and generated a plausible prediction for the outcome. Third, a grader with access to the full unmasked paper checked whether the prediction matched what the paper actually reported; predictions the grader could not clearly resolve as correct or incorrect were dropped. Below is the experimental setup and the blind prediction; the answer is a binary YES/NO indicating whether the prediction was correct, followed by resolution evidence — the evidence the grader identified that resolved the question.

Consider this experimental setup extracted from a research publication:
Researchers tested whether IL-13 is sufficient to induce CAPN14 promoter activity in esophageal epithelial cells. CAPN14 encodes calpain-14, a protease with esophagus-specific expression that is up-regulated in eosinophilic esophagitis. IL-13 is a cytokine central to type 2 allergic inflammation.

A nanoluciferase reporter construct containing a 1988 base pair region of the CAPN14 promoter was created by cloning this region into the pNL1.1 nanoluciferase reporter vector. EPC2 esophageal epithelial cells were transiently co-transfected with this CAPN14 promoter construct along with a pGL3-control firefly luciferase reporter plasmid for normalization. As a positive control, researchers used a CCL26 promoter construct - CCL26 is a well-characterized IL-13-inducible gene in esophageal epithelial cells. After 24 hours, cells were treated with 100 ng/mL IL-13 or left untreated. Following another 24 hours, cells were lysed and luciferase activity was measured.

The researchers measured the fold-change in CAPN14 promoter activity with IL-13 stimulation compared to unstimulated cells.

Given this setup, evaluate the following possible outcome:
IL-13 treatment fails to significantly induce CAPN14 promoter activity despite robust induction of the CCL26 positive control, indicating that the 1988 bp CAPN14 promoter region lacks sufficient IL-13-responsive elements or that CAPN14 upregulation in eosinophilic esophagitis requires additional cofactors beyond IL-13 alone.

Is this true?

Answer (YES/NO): NO